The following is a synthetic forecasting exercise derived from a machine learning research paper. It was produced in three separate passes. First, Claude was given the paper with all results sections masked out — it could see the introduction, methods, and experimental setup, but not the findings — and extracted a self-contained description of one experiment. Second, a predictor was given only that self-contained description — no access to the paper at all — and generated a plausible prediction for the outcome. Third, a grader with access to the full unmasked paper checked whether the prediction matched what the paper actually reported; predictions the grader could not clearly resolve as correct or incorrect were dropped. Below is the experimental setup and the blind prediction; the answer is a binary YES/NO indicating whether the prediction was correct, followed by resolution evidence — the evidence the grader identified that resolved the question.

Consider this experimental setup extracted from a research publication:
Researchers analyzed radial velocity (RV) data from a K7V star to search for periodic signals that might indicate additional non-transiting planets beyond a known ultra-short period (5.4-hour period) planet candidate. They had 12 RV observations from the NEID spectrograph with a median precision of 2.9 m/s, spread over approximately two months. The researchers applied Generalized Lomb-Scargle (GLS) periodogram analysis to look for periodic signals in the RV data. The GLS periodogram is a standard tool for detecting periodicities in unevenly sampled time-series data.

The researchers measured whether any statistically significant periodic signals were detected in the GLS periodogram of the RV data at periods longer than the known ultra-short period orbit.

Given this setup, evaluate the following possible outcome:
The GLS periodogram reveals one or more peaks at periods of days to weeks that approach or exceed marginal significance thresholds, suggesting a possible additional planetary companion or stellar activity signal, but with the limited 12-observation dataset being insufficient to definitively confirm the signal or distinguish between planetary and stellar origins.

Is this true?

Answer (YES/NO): NO